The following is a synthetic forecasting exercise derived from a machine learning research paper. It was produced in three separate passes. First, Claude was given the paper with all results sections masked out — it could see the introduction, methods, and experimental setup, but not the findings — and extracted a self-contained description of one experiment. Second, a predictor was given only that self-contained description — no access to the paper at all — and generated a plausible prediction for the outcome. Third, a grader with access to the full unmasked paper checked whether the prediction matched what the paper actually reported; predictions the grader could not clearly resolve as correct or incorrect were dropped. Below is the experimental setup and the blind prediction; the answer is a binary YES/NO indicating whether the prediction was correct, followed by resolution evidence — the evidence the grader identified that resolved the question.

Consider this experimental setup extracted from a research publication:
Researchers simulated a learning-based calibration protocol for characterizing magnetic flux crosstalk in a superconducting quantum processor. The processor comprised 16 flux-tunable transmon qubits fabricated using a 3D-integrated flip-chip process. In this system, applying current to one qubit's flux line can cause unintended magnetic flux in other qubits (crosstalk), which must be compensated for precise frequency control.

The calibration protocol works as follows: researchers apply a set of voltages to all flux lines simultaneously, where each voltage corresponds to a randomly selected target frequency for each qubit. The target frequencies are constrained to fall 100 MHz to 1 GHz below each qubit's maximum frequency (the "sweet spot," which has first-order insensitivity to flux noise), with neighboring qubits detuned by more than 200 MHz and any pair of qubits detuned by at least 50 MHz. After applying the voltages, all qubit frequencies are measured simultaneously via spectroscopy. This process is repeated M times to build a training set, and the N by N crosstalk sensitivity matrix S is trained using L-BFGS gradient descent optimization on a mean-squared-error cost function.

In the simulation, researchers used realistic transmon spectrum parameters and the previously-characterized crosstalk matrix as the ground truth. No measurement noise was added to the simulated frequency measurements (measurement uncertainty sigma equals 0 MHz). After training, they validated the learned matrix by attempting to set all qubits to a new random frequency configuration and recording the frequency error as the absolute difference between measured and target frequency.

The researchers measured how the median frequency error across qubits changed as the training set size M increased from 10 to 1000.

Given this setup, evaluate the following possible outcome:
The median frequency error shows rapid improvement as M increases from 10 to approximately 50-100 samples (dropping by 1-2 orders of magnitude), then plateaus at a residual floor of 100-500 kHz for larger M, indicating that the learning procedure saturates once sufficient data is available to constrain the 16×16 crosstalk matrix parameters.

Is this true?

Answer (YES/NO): NO